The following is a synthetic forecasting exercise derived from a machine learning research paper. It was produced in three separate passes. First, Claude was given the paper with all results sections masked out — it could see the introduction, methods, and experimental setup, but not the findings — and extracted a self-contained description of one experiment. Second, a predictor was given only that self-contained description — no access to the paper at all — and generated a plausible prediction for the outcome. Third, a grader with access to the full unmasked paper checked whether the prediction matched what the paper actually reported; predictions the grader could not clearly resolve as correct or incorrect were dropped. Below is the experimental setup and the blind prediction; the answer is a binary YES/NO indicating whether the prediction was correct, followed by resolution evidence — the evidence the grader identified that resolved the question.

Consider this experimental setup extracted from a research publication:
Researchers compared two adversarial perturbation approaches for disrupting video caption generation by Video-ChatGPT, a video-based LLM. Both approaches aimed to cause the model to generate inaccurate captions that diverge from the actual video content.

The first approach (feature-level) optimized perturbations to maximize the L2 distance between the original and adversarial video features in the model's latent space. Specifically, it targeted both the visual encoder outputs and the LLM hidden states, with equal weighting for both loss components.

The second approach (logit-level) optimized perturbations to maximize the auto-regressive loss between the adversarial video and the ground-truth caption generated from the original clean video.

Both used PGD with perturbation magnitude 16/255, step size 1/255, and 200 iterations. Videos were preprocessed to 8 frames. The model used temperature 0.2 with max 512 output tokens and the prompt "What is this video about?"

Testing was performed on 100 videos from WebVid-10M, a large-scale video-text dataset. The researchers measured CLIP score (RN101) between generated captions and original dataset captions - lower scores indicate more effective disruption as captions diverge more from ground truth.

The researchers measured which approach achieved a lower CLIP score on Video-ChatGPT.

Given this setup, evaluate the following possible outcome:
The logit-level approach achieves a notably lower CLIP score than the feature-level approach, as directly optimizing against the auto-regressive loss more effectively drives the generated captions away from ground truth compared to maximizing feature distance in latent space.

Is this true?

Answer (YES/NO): NO